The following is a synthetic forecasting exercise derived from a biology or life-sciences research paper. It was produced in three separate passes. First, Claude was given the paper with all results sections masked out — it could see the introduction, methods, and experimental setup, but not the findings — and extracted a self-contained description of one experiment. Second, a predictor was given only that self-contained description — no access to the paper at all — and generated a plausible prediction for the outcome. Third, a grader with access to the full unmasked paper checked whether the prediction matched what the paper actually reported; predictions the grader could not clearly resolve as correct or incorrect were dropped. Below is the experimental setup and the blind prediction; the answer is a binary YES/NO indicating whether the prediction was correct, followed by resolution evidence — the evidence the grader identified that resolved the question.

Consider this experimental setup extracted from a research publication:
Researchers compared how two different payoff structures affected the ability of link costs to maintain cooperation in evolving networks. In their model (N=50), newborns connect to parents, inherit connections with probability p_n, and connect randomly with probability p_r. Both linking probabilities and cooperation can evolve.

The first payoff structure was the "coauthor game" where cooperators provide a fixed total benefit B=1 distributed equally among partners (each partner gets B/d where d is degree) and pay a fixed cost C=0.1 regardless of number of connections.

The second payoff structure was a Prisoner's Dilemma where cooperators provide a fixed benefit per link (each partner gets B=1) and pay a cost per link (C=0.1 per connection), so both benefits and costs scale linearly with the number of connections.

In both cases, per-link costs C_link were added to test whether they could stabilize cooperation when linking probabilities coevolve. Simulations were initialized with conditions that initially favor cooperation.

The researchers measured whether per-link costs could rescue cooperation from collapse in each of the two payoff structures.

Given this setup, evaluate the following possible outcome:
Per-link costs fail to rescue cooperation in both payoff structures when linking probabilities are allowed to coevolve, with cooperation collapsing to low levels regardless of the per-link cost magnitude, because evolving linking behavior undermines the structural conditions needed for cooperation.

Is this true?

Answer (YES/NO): NO